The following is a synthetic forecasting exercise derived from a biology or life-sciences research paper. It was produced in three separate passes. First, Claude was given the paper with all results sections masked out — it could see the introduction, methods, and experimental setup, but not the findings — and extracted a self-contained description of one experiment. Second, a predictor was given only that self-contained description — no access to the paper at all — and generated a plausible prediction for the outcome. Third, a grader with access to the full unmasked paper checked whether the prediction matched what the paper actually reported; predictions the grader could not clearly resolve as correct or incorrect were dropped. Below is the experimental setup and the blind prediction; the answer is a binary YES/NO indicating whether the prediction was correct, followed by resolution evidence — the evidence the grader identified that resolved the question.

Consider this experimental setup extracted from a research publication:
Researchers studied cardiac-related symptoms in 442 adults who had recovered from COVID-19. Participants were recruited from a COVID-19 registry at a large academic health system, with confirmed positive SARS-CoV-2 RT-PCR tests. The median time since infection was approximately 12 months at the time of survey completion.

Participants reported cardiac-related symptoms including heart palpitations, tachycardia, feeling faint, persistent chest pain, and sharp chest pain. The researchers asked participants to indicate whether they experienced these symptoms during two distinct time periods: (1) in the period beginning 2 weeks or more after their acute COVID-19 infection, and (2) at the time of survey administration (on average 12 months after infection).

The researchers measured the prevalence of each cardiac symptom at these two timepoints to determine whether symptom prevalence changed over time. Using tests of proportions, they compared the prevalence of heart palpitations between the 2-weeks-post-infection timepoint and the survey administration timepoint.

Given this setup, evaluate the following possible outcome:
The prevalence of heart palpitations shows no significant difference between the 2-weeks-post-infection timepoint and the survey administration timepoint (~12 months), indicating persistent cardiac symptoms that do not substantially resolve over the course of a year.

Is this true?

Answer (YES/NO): NO